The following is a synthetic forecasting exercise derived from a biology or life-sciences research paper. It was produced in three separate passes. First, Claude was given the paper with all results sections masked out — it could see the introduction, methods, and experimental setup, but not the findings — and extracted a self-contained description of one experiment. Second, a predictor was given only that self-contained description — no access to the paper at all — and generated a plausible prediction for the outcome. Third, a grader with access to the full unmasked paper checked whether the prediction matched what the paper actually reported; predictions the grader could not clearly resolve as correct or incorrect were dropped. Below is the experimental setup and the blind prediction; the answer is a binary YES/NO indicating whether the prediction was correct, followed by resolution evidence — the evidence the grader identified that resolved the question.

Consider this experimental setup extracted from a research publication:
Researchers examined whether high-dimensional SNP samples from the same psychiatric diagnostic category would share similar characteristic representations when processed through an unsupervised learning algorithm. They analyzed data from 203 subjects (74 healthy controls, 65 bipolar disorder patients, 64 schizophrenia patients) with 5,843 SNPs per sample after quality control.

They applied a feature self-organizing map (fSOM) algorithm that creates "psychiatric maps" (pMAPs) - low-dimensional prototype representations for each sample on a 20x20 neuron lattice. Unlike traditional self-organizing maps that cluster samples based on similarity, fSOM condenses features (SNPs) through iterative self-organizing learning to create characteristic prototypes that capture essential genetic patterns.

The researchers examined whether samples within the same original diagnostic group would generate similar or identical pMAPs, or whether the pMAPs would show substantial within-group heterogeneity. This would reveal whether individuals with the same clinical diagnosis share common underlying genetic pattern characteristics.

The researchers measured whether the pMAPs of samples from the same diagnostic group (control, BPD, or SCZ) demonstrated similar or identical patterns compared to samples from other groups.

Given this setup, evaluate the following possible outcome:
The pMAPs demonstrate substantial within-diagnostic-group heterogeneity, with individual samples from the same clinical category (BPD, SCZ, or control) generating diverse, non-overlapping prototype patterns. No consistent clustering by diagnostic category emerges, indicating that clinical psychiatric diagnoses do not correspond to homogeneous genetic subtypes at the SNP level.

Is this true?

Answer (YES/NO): NO